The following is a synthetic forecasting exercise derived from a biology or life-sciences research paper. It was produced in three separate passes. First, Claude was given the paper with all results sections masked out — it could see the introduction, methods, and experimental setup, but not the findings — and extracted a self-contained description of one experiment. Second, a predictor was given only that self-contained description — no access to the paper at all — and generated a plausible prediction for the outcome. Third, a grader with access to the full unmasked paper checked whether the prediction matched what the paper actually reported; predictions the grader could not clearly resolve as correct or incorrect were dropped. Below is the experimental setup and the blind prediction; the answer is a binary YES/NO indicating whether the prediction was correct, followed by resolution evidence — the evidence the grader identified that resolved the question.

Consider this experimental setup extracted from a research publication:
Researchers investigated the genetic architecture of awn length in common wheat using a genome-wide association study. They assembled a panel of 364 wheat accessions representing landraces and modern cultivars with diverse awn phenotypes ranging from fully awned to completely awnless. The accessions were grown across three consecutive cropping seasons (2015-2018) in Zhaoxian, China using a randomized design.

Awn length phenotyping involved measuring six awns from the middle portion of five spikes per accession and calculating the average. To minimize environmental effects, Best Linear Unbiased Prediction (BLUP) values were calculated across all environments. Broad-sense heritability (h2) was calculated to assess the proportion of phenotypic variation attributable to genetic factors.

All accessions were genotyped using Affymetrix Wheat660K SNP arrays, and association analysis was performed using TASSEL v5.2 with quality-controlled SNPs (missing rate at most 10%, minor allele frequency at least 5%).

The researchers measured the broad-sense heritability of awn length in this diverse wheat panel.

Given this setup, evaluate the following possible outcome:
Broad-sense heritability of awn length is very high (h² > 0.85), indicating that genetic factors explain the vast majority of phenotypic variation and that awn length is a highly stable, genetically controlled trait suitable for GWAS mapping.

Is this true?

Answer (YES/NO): YES